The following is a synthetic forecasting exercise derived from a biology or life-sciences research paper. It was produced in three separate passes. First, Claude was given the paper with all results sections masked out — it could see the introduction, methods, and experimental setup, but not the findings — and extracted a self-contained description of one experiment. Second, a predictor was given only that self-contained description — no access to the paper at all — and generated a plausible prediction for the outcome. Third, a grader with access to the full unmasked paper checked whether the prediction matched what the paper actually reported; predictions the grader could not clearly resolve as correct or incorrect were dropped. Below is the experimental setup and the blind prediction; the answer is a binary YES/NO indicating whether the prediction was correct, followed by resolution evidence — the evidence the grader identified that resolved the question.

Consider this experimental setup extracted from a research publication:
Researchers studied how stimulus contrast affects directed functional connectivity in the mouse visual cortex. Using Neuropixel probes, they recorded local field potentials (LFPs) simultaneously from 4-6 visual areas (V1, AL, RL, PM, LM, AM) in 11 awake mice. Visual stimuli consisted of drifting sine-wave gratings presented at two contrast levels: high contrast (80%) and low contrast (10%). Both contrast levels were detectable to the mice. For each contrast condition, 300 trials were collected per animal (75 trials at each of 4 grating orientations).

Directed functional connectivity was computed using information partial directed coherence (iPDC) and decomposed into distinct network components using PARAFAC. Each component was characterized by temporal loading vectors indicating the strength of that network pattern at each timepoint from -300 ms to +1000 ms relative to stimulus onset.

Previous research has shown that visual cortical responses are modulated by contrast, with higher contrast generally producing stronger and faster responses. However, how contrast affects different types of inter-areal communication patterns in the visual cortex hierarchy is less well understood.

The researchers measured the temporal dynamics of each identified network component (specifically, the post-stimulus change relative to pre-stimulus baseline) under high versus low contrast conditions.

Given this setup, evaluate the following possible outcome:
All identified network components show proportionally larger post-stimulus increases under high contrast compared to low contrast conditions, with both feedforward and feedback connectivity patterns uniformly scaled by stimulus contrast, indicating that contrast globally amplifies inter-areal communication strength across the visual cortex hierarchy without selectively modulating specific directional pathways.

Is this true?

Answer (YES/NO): NO